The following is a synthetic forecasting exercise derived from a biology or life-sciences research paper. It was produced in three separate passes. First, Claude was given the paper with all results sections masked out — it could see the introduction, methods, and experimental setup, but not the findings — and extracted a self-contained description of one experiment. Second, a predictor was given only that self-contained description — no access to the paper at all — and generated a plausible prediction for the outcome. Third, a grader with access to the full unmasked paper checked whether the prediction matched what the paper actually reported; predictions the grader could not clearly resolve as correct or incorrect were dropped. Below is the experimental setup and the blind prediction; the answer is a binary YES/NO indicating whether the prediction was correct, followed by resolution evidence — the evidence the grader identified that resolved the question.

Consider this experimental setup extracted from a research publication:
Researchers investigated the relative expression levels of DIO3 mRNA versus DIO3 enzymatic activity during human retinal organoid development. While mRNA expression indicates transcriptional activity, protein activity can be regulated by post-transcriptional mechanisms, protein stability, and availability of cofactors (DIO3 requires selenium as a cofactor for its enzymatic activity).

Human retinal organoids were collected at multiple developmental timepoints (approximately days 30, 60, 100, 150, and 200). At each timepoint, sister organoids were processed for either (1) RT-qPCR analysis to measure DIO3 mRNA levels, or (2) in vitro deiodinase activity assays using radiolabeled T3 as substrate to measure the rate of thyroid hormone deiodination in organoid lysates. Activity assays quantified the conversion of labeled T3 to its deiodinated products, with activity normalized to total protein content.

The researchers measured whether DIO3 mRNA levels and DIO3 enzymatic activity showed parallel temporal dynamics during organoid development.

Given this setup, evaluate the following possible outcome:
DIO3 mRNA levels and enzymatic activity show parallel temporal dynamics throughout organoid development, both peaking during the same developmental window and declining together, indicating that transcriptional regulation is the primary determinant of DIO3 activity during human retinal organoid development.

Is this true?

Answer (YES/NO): YES